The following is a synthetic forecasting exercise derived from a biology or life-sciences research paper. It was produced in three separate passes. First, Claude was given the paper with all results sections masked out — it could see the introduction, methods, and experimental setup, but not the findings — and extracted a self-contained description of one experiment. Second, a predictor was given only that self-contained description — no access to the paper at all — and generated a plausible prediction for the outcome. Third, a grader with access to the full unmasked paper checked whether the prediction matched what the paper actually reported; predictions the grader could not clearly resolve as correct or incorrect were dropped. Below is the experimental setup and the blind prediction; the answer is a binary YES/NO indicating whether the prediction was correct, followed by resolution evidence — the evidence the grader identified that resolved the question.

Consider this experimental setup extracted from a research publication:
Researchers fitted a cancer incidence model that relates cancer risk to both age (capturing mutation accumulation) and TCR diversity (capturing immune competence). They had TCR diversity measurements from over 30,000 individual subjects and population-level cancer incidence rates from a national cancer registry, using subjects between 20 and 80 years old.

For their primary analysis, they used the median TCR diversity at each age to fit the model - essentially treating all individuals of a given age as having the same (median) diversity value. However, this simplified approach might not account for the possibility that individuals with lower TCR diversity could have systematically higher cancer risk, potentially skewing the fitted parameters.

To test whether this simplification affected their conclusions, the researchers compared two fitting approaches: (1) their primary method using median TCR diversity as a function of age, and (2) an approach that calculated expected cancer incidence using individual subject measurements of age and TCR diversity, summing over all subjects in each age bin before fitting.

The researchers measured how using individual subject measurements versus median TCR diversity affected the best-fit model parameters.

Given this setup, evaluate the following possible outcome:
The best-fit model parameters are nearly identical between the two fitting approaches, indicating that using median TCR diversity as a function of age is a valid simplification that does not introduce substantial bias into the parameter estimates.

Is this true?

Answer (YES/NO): YES